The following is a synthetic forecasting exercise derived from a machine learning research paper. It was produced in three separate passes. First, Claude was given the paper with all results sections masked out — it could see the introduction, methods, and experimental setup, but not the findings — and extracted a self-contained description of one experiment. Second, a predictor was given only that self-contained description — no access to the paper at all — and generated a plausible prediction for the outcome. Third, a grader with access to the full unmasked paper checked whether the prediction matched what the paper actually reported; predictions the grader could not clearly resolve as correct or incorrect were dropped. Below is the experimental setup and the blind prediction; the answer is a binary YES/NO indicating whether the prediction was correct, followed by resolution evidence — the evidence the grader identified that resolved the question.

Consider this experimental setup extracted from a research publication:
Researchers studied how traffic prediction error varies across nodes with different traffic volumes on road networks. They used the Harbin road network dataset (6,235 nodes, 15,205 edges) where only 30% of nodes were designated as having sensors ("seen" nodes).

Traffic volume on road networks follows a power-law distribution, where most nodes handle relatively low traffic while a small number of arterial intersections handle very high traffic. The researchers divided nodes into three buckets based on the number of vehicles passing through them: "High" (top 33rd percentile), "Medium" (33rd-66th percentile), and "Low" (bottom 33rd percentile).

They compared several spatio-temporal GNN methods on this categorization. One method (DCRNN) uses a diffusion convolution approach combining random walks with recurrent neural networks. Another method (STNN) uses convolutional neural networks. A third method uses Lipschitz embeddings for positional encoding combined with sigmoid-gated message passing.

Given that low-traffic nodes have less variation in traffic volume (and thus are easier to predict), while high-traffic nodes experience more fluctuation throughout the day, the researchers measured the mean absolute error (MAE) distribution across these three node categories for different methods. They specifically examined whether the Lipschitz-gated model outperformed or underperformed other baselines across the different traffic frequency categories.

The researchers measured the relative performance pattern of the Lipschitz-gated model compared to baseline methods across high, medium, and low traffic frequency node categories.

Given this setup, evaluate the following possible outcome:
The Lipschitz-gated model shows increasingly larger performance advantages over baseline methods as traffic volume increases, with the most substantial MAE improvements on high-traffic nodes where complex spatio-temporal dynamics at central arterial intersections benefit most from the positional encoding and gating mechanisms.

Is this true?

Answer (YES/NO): YES